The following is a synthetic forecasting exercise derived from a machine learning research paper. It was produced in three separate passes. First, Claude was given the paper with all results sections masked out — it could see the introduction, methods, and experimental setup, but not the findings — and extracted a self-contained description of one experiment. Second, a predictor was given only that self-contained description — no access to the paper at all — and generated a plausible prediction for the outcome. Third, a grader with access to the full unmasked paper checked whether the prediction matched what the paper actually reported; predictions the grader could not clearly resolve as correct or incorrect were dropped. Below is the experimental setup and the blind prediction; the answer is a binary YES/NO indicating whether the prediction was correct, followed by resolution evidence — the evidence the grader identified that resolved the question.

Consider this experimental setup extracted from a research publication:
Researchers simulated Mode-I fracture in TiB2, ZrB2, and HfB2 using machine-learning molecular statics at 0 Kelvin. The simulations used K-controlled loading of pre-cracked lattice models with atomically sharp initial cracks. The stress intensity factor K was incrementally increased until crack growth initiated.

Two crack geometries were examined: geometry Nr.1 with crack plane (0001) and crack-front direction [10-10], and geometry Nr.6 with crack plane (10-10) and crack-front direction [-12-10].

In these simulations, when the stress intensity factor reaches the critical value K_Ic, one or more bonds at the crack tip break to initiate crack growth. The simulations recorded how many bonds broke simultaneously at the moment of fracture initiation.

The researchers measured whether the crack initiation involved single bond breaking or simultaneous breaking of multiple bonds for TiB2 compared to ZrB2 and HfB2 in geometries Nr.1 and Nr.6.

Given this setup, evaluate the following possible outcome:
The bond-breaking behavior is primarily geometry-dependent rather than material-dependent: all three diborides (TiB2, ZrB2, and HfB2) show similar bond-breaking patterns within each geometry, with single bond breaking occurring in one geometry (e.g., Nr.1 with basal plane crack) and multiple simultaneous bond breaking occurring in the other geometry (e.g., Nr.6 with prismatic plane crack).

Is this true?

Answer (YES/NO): NO